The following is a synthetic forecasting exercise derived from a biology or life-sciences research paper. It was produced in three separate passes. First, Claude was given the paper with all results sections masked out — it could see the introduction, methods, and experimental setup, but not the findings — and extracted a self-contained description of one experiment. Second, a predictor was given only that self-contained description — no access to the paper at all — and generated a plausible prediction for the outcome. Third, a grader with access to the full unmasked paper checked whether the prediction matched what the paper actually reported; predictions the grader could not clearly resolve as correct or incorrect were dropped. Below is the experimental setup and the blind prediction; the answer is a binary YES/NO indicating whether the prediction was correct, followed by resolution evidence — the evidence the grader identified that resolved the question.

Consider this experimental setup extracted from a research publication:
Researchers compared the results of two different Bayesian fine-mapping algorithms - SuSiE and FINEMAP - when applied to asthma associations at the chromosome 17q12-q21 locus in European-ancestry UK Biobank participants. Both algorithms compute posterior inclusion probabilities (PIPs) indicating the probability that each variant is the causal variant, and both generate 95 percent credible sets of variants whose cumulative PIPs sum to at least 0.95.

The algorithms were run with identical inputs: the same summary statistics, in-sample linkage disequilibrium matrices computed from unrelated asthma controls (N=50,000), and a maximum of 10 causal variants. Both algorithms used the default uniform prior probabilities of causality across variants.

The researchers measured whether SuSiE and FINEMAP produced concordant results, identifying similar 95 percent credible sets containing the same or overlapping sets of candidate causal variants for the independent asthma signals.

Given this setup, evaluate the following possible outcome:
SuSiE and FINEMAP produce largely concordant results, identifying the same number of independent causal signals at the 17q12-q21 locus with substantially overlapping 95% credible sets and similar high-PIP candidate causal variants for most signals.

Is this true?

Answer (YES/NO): YES